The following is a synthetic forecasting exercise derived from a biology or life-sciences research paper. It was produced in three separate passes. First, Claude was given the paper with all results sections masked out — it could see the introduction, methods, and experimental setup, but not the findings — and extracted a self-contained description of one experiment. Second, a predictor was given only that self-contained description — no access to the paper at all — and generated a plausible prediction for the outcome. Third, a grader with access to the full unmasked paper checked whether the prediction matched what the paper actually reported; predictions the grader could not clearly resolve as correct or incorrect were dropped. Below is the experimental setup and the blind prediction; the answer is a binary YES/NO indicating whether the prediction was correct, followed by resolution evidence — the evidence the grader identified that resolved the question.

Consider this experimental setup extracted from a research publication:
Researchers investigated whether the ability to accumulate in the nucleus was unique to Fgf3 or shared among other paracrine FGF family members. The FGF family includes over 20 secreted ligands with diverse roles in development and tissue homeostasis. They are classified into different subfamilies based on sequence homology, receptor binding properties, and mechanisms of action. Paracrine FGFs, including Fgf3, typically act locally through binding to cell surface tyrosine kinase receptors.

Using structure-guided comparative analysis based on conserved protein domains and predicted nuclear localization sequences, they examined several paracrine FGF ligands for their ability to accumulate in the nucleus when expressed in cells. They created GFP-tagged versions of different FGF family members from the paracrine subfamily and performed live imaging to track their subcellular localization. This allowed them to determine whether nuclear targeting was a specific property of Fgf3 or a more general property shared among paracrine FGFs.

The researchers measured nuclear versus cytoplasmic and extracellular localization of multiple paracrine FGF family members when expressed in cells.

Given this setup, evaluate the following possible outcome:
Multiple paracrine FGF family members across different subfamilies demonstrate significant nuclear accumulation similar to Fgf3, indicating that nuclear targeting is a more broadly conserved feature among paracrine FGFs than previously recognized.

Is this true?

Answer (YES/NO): YES